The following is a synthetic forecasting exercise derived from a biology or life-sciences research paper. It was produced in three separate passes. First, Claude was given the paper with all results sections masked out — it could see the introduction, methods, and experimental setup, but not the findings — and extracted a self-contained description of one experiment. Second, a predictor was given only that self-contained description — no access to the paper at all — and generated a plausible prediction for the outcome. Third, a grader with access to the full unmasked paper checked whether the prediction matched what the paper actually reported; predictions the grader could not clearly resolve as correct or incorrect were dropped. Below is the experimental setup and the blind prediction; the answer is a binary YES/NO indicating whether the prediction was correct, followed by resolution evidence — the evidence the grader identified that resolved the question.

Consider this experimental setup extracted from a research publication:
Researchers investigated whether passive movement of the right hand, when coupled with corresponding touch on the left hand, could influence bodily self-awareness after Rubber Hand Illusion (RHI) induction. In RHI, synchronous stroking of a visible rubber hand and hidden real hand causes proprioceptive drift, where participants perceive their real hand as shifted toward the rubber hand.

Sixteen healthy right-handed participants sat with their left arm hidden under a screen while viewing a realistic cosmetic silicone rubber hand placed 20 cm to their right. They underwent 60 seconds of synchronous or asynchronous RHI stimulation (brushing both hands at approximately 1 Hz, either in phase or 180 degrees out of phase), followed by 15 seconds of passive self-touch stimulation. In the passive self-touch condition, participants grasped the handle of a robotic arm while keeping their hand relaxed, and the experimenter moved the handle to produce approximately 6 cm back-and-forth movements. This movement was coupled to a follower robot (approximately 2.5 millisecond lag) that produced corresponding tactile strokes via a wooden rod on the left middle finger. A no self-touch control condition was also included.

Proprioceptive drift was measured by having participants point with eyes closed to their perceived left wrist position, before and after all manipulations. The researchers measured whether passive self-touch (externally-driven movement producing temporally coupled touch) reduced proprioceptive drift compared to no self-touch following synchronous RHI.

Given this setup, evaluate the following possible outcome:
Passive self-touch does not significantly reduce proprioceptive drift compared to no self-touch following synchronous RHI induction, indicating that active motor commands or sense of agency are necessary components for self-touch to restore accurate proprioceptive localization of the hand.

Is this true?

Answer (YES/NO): YES